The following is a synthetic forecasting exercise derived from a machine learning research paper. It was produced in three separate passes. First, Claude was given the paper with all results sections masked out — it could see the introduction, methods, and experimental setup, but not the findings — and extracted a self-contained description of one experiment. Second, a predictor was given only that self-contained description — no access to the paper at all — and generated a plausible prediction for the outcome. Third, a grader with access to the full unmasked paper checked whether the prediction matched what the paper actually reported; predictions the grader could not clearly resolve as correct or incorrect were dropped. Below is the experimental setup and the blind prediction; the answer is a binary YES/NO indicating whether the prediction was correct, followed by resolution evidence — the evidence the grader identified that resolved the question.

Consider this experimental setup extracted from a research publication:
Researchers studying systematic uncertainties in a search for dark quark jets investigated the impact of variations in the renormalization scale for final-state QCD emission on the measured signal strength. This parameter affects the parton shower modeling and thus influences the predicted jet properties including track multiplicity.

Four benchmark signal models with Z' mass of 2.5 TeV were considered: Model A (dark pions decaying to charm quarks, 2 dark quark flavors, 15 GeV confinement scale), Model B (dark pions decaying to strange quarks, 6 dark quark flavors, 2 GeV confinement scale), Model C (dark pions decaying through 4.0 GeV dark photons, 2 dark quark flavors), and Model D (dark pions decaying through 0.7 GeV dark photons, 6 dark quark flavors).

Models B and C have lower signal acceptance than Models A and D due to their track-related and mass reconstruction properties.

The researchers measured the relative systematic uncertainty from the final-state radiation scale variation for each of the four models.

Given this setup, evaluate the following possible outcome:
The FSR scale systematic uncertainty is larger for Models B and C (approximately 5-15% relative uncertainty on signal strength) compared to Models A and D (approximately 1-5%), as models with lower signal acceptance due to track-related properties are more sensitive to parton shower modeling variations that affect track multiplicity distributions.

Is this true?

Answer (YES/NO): NO